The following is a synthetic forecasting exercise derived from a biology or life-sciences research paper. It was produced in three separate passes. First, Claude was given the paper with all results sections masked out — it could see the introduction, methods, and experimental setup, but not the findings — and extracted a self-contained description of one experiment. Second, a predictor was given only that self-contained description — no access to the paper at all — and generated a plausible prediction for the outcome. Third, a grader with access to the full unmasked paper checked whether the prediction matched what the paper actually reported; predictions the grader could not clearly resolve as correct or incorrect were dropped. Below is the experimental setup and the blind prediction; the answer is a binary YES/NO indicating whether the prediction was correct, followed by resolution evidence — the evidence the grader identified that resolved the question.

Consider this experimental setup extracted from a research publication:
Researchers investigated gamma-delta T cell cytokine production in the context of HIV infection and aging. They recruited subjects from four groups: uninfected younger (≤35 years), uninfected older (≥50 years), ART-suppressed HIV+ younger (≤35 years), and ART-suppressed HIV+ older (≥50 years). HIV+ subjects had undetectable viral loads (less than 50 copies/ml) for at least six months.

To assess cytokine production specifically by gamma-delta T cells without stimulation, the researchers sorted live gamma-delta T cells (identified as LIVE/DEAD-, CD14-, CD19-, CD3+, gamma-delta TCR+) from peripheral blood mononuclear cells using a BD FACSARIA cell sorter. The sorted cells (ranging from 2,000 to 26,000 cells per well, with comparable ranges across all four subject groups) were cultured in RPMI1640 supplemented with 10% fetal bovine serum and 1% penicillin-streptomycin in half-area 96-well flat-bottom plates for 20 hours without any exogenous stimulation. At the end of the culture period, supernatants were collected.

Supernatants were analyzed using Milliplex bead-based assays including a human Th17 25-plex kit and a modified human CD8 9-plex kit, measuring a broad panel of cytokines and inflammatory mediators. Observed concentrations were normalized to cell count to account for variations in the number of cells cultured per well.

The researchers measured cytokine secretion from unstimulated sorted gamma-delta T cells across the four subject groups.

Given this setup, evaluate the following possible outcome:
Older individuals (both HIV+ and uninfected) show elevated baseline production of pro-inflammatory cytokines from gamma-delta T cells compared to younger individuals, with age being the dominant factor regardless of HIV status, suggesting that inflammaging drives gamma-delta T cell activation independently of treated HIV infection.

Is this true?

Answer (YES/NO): NO